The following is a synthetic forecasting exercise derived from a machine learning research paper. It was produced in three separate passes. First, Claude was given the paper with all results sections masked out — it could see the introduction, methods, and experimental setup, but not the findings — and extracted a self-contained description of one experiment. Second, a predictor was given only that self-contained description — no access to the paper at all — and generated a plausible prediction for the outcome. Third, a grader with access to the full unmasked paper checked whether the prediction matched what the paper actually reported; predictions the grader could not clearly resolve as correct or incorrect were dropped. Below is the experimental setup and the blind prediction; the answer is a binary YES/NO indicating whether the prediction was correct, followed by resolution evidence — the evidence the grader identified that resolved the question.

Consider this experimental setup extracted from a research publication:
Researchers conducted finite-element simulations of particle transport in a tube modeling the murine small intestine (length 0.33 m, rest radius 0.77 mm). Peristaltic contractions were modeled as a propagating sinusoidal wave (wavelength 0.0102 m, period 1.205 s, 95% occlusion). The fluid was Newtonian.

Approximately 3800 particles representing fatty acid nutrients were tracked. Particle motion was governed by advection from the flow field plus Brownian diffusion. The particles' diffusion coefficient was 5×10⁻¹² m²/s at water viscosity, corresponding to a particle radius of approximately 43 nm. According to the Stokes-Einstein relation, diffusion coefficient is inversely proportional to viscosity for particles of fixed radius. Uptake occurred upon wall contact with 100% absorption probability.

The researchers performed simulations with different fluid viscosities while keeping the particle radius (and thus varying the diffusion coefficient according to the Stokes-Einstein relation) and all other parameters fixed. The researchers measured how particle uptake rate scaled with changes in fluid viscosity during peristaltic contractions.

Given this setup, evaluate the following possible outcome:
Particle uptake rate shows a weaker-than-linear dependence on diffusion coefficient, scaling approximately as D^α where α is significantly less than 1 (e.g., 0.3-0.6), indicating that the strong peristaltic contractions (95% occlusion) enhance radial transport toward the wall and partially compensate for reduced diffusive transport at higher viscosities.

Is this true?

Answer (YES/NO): NO